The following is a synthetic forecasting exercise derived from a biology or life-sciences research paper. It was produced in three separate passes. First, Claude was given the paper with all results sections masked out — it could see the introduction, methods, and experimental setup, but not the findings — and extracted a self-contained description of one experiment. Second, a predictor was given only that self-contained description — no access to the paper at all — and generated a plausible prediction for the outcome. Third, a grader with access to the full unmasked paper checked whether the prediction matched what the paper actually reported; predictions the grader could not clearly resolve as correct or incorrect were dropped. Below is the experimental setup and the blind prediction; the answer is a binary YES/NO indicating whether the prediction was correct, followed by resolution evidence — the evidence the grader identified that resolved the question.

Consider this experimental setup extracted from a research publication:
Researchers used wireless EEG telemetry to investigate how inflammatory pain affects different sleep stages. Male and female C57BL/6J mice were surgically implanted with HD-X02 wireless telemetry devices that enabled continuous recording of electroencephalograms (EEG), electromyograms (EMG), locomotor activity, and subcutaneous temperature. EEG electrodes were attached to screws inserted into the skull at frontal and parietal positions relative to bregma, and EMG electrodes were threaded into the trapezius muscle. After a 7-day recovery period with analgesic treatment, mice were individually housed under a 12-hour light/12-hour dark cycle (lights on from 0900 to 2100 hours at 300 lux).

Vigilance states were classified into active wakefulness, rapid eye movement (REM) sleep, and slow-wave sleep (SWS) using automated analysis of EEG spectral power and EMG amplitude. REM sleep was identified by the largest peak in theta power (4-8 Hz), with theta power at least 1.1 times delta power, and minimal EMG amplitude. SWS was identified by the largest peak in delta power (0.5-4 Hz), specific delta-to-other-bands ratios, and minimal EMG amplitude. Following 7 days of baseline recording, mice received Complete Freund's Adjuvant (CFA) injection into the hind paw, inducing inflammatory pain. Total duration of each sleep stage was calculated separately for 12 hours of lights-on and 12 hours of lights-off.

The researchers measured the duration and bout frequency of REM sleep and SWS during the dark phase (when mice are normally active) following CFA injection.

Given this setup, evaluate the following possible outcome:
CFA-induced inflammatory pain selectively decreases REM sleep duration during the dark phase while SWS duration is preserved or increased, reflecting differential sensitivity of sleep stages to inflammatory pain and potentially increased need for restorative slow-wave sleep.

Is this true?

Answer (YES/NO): NO